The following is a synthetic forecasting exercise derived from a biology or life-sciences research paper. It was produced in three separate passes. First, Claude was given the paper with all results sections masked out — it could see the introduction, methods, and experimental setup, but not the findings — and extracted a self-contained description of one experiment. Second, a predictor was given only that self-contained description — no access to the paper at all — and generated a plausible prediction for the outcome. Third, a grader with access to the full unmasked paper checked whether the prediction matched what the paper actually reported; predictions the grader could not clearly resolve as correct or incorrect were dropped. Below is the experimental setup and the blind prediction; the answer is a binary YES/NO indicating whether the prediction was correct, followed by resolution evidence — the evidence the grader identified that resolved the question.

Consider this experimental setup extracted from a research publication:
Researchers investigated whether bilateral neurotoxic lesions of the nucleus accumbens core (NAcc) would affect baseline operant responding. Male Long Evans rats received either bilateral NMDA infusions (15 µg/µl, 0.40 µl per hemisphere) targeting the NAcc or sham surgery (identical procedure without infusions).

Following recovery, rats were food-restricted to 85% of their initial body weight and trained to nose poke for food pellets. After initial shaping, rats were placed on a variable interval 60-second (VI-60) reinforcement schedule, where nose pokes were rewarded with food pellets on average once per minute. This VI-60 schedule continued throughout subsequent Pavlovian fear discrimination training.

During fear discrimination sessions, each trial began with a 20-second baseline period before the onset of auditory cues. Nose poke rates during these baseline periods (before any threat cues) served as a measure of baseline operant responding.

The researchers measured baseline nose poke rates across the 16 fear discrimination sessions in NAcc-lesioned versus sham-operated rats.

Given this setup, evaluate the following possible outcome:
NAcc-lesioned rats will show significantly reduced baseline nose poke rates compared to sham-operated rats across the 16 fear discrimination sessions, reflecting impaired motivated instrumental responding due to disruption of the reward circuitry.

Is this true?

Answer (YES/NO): NO